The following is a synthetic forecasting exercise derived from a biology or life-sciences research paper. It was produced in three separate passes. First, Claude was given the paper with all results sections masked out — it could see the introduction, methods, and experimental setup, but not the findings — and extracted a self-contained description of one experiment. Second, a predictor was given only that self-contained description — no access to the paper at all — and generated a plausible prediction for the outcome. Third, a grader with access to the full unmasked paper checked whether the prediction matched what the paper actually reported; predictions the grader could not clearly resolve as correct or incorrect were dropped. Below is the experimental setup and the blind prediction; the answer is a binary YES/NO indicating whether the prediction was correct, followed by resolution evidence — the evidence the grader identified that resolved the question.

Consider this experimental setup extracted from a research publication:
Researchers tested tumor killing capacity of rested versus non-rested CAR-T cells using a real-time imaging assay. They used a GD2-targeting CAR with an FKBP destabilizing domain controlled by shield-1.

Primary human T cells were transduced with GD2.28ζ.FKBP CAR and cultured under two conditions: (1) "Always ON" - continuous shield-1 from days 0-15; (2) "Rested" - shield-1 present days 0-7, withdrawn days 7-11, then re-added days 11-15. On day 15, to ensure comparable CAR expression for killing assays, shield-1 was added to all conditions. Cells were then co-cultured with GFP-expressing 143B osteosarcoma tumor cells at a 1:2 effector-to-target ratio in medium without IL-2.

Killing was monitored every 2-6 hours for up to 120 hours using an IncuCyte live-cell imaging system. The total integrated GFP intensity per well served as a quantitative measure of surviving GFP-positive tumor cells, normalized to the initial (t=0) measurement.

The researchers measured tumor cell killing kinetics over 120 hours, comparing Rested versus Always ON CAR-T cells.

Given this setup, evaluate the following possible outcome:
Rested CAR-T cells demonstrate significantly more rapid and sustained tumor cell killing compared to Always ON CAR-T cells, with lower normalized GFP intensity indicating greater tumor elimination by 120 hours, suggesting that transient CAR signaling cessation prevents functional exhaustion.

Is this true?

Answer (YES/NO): YES